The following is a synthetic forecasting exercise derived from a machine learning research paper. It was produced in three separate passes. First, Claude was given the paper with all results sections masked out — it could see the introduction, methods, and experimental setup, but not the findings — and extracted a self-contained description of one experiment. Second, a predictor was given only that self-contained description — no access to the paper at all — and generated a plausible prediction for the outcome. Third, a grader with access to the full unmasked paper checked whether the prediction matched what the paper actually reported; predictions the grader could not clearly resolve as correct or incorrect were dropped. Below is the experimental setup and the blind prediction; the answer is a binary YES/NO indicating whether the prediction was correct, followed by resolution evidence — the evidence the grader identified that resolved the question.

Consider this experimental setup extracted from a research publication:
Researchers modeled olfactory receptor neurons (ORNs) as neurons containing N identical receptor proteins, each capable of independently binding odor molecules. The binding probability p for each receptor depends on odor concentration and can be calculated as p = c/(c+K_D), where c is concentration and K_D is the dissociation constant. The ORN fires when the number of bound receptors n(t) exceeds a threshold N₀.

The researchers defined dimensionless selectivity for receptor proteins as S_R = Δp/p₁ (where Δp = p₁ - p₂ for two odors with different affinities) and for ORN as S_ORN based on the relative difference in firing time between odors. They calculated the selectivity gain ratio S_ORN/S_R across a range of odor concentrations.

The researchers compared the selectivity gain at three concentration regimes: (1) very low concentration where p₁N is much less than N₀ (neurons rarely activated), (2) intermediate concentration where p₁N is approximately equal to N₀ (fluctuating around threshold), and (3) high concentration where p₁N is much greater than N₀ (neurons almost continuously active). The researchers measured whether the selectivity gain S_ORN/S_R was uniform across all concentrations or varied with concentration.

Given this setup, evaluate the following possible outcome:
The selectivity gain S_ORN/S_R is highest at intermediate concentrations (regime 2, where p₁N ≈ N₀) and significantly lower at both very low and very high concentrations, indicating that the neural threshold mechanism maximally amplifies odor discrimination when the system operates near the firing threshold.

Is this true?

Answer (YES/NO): NO